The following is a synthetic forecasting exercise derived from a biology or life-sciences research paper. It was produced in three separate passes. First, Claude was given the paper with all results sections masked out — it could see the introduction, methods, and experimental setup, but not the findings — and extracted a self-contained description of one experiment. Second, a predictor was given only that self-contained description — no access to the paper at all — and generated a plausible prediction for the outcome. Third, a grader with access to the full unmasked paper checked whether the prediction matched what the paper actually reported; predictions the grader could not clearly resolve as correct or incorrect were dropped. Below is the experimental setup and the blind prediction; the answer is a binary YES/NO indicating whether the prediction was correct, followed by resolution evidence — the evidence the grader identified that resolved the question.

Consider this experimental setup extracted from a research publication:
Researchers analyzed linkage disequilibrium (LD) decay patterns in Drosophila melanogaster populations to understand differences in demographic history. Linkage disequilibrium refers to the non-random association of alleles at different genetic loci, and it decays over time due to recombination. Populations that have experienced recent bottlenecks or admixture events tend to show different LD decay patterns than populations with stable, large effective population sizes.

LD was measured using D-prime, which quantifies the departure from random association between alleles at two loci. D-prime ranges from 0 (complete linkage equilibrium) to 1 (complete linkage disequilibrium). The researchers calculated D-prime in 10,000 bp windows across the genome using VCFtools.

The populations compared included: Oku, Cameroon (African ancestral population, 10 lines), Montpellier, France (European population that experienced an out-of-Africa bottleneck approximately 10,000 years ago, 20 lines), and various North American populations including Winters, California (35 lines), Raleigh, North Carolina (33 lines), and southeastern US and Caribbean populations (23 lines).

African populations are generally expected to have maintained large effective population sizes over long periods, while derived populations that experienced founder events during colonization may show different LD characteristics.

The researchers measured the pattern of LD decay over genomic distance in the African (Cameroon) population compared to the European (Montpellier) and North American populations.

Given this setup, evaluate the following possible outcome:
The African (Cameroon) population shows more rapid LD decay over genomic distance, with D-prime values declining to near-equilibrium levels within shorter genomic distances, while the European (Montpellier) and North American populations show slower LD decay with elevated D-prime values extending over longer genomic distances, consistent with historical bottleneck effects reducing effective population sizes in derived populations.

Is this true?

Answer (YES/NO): NO